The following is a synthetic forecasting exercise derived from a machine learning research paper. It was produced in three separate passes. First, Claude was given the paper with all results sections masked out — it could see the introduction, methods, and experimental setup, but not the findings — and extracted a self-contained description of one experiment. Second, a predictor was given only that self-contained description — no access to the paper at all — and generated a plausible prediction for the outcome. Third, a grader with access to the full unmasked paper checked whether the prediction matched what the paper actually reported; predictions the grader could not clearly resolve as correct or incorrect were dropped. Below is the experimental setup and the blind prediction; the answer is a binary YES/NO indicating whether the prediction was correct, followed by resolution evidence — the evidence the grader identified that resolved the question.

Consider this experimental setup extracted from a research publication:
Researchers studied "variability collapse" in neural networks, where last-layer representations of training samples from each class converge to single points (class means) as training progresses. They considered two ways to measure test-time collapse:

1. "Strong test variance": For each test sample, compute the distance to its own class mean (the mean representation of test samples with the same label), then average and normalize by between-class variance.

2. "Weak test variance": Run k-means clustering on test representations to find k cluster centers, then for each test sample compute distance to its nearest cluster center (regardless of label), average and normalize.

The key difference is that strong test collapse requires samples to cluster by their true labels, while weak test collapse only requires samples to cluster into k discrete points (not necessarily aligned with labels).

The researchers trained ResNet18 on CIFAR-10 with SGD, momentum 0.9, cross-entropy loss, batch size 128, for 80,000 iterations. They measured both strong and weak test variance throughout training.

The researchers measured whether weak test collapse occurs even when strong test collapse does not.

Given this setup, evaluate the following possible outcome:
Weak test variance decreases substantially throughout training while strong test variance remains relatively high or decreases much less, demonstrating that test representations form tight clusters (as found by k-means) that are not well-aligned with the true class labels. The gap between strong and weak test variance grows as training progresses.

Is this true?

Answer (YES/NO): NO